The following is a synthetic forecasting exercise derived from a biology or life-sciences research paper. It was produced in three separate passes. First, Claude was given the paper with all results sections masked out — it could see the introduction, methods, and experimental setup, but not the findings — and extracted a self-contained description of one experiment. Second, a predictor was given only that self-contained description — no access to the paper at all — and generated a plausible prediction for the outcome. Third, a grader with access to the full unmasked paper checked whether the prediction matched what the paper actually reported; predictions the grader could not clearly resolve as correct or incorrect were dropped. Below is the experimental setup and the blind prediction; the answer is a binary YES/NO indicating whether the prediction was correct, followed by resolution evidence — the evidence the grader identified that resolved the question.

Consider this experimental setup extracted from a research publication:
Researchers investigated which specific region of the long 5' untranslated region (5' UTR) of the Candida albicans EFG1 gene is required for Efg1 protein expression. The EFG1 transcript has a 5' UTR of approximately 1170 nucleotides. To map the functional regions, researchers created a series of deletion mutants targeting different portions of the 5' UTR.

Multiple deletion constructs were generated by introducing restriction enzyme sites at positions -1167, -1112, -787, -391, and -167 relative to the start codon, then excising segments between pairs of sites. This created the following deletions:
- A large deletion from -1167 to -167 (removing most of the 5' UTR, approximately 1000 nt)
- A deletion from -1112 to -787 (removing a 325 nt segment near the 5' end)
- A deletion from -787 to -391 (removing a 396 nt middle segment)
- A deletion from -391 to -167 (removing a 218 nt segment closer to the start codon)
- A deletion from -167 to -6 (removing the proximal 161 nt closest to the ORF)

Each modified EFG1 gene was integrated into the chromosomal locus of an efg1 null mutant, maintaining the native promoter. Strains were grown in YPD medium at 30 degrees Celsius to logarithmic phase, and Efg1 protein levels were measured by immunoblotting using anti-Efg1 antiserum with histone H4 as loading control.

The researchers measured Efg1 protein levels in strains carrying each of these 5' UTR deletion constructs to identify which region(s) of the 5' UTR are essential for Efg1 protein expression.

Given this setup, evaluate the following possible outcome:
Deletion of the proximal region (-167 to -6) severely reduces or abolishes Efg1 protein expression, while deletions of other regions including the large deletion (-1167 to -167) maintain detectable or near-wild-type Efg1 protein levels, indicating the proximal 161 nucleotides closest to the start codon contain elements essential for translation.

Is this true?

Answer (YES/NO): NO